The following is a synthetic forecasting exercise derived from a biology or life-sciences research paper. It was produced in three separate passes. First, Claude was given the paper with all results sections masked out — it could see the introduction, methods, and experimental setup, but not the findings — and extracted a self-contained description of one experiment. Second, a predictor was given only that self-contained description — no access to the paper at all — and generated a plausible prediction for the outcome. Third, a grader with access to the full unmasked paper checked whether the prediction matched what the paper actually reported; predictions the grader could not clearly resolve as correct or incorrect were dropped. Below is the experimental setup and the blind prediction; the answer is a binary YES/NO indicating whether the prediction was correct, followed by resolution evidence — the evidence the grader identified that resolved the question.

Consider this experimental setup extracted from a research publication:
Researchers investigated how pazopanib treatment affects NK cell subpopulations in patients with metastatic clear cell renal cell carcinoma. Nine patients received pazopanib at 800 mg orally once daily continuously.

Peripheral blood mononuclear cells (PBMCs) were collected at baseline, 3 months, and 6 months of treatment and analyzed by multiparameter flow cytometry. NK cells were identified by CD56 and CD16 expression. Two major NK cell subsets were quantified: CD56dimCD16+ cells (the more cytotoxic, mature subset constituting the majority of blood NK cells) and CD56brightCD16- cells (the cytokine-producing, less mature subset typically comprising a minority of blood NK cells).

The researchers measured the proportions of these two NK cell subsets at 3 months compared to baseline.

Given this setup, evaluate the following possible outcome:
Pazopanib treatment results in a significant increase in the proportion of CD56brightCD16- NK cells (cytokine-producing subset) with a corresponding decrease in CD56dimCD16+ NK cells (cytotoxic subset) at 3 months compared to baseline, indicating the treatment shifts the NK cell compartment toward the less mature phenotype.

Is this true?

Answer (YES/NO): NO